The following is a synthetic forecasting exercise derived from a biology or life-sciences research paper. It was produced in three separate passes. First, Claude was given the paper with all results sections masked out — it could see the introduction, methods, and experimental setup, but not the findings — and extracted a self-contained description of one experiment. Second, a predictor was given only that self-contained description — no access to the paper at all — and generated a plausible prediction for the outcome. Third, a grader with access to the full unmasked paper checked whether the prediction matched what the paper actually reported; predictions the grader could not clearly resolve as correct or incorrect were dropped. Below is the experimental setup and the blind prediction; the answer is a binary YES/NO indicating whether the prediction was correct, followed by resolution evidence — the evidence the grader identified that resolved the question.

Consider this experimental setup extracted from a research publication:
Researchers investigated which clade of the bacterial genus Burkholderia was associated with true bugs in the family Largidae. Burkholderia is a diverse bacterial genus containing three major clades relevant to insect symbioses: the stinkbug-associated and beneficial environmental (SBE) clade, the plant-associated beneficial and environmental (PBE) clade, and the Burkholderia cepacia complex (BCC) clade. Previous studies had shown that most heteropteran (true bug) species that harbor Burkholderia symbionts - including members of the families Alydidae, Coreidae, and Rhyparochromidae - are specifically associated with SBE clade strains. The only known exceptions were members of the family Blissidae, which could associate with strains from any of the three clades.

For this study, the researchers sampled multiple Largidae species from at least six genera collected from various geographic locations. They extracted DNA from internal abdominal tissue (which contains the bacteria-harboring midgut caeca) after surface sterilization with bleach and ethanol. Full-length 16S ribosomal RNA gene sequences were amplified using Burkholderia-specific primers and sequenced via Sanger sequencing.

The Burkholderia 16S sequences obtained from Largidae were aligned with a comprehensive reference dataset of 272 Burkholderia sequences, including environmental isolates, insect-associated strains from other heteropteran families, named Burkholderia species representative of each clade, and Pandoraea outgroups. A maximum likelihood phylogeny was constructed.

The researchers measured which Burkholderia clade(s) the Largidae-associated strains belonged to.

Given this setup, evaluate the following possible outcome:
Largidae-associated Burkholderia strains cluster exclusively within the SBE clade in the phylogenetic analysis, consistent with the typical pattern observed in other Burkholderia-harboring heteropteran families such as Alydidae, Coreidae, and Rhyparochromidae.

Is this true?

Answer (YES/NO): NO